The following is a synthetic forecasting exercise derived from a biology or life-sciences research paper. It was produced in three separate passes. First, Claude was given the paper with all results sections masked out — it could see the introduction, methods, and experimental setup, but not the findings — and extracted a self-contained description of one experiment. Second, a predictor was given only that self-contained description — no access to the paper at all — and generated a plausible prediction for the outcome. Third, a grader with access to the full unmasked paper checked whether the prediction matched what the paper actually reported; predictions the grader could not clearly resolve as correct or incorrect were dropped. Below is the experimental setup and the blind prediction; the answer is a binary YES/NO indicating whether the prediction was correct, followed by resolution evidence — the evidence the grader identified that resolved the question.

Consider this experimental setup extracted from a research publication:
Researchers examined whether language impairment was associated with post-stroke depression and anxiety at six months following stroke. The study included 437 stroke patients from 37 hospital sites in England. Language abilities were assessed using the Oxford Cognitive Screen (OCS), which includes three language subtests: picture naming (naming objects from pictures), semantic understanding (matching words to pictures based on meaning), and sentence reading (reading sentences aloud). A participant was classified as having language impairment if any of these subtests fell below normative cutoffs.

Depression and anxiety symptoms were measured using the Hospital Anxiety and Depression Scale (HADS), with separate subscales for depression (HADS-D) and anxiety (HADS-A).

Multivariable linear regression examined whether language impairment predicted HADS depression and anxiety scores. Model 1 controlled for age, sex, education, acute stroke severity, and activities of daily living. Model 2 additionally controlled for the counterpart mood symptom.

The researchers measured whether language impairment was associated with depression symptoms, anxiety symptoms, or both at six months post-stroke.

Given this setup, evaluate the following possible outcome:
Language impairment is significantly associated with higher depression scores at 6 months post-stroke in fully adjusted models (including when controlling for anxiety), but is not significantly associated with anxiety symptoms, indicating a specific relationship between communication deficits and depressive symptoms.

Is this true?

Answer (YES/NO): YES